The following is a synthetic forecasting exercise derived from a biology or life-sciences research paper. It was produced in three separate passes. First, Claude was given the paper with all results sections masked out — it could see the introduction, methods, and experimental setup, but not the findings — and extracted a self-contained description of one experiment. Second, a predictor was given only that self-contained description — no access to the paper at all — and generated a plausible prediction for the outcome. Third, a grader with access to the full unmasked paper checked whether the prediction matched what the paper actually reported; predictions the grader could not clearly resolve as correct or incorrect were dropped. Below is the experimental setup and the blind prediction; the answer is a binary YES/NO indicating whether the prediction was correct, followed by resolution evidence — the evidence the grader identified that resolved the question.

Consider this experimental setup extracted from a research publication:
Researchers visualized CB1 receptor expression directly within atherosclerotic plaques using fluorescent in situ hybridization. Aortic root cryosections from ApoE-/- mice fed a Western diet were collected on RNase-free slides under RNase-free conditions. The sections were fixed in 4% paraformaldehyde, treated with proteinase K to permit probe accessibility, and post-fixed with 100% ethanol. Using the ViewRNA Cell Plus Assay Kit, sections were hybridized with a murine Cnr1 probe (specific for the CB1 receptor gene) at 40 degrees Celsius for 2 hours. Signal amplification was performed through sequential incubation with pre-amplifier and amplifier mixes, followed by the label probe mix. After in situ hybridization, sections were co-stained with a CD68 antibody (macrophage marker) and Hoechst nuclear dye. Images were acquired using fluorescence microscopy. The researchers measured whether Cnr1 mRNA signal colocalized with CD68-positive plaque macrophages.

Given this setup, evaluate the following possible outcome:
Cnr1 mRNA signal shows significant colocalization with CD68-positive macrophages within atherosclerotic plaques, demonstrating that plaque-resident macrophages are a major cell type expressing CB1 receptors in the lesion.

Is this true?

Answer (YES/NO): YES